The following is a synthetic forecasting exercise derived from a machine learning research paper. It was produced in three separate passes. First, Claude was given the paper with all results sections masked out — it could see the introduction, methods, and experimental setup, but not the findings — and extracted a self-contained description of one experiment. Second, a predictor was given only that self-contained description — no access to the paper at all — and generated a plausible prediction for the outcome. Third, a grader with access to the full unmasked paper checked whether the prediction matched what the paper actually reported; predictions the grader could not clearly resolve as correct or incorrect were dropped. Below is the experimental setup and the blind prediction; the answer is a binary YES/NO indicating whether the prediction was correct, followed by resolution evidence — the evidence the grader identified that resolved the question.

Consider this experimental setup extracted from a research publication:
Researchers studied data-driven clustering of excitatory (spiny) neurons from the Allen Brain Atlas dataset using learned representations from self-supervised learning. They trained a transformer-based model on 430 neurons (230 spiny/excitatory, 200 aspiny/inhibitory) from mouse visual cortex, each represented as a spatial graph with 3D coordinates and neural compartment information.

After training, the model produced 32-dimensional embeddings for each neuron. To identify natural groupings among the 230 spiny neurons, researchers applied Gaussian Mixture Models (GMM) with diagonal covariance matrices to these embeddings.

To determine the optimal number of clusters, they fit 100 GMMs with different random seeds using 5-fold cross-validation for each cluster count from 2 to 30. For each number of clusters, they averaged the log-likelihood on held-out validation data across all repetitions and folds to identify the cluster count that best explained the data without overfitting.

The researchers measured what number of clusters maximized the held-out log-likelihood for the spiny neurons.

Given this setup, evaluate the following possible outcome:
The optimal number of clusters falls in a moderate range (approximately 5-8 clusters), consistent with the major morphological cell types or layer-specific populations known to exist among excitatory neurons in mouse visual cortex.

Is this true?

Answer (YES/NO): NO